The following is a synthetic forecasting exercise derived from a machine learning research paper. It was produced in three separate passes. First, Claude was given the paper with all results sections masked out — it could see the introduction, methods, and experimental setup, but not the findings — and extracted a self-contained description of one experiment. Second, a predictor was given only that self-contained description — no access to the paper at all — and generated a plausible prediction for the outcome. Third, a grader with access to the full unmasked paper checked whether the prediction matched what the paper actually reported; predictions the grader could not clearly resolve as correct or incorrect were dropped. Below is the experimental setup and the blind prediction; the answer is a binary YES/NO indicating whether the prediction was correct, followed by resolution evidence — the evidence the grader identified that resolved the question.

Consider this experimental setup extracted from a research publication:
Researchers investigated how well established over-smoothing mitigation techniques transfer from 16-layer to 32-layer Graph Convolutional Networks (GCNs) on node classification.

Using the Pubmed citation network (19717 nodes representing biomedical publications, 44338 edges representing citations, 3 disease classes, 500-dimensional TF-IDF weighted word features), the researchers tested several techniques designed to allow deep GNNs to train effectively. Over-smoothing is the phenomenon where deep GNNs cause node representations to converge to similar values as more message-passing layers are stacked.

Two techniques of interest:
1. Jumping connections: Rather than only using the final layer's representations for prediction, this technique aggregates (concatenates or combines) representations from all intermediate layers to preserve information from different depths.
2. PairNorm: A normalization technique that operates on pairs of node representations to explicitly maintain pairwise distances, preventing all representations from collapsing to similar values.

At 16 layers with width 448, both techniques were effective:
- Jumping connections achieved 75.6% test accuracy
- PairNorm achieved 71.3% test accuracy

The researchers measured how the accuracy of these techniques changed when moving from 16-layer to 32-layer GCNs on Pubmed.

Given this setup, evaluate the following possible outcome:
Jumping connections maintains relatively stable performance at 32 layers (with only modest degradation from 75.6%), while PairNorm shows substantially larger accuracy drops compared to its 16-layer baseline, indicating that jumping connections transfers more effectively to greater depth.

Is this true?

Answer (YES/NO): YES